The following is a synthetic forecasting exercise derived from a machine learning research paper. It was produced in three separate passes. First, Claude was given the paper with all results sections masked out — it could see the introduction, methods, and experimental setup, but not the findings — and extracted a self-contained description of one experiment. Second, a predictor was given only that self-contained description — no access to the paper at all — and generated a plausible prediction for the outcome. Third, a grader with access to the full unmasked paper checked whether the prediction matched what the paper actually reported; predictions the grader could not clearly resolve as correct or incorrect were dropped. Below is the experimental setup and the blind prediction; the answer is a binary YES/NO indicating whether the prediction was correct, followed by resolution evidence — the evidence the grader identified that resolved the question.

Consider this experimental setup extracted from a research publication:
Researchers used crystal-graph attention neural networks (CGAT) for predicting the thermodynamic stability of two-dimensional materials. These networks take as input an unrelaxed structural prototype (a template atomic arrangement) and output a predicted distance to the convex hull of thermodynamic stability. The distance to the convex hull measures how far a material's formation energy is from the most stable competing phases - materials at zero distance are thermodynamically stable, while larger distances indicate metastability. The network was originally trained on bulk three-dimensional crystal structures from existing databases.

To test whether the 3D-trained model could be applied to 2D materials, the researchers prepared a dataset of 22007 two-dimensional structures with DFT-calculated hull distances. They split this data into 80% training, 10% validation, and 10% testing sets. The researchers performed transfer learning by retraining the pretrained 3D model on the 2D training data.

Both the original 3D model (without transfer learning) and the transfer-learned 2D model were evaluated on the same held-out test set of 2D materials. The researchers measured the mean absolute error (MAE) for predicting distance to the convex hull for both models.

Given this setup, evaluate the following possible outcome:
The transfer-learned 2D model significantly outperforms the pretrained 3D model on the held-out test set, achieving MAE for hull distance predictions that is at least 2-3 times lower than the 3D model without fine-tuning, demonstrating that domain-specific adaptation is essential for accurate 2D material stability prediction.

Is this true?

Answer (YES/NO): YES